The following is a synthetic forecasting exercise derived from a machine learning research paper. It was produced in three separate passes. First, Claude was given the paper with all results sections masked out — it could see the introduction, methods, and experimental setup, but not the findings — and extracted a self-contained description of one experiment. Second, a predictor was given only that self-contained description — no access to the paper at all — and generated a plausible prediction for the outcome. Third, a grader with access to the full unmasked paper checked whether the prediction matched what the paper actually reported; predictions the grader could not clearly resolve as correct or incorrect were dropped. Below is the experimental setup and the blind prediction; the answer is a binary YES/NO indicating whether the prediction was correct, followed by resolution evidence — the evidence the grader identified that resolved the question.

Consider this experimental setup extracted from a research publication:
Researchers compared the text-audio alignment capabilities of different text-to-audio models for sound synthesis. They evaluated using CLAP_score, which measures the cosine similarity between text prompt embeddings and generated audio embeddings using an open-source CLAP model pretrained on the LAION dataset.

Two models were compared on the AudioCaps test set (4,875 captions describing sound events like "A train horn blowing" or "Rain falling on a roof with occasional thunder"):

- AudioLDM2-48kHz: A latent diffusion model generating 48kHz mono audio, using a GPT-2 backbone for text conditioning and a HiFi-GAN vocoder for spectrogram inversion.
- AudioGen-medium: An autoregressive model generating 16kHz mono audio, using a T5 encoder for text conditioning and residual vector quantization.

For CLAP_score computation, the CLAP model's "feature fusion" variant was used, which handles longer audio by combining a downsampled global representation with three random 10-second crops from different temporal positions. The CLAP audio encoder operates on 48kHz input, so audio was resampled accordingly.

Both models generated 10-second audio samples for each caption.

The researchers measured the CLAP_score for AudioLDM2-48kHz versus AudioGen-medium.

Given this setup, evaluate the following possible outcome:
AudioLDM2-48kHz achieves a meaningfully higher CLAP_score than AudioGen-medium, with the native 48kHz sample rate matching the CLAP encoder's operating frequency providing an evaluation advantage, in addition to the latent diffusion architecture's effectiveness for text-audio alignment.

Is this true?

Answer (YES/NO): NO